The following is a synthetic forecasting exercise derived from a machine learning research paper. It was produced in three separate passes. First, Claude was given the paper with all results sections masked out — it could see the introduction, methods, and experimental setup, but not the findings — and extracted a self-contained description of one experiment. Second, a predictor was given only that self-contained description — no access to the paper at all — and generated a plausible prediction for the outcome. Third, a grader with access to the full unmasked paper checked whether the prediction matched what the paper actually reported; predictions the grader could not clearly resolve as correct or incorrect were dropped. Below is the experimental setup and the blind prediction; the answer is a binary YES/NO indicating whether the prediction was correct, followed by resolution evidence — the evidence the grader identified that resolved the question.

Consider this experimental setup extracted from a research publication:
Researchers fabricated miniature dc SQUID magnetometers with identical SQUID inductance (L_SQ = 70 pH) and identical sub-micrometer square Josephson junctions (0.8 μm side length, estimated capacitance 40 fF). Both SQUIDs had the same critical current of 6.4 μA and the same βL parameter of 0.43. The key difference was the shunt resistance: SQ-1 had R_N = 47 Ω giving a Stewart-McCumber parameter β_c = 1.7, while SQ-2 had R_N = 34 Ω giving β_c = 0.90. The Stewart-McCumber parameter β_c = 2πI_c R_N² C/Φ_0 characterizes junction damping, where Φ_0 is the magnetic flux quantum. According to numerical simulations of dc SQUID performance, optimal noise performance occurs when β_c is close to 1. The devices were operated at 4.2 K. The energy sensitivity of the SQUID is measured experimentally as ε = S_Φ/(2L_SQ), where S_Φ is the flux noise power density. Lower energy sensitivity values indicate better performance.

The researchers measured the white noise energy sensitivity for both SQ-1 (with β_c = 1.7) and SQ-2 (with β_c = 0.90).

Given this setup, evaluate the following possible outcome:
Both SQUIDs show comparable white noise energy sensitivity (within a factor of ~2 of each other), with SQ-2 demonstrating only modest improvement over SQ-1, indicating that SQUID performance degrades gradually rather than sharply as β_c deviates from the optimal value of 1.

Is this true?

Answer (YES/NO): NO